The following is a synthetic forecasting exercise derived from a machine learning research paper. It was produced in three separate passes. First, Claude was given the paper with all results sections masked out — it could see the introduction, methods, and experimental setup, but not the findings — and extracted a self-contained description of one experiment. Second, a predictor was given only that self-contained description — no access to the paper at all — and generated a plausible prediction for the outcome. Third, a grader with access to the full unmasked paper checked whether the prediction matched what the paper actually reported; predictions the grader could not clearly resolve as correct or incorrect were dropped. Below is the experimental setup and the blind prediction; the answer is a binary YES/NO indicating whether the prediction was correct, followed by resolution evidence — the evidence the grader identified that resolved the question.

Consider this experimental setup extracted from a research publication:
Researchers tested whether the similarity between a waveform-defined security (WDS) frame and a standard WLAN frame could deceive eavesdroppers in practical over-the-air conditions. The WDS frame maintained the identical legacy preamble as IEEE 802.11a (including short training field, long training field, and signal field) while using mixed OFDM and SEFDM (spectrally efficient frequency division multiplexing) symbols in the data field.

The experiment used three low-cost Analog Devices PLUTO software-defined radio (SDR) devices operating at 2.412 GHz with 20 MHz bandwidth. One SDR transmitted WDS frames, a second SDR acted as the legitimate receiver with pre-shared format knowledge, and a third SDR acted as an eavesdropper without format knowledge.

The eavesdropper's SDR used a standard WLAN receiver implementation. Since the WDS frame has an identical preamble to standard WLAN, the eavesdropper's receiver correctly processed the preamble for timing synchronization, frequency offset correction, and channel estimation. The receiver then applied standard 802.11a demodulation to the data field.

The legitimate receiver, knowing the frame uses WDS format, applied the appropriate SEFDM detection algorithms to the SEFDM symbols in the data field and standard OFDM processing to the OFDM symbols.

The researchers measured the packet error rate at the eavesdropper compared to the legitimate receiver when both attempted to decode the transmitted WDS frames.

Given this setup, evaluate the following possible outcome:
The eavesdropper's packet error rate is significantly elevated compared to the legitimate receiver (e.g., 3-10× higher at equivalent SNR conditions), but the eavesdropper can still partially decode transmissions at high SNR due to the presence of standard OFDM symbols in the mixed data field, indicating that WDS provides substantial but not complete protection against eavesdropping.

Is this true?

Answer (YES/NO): NO